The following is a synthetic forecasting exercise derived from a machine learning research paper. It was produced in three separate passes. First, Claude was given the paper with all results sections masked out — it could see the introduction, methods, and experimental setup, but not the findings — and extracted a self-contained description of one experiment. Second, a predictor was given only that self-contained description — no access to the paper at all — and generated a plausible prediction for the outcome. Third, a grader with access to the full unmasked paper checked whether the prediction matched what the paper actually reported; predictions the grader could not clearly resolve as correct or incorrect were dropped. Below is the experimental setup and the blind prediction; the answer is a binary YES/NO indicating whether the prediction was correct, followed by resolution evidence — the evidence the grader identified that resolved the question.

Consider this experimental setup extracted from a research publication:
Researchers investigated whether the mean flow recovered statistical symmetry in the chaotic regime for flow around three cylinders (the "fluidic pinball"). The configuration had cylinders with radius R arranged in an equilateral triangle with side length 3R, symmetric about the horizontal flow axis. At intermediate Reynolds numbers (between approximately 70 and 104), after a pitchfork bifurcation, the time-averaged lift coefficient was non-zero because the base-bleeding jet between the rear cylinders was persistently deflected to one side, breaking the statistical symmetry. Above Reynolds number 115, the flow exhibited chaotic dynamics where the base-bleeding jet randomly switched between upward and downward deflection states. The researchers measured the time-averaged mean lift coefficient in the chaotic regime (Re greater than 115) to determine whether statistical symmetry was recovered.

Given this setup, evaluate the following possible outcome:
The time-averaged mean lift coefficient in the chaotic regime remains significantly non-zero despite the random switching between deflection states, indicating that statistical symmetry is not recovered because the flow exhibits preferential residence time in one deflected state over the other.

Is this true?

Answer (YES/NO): NO